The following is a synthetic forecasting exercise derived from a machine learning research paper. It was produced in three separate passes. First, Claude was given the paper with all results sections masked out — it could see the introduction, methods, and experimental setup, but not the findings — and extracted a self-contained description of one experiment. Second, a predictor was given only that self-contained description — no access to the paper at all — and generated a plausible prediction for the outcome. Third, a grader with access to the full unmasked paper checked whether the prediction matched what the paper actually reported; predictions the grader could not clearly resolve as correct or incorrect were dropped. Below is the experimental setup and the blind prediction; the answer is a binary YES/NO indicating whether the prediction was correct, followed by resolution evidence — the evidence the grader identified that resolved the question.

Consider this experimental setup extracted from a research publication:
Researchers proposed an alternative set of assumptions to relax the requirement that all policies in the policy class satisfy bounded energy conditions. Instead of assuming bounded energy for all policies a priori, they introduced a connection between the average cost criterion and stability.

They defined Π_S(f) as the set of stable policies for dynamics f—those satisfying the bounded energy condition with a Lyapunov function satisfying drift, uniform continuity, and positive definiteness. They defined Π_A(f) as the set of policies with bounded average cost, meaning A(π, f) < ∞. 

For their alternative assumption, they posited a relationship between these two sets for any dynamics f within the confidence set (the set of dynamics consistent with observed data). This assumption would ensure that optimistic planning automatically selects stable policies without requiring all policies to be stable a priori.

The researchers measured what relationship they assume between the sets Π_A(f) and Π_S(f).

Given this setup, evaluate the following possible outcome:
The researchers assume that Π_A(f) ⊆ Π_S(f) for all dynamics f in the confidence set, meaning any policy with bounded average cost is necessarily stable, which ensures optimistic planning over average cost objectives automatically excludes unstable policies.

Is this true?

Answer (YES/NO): YES